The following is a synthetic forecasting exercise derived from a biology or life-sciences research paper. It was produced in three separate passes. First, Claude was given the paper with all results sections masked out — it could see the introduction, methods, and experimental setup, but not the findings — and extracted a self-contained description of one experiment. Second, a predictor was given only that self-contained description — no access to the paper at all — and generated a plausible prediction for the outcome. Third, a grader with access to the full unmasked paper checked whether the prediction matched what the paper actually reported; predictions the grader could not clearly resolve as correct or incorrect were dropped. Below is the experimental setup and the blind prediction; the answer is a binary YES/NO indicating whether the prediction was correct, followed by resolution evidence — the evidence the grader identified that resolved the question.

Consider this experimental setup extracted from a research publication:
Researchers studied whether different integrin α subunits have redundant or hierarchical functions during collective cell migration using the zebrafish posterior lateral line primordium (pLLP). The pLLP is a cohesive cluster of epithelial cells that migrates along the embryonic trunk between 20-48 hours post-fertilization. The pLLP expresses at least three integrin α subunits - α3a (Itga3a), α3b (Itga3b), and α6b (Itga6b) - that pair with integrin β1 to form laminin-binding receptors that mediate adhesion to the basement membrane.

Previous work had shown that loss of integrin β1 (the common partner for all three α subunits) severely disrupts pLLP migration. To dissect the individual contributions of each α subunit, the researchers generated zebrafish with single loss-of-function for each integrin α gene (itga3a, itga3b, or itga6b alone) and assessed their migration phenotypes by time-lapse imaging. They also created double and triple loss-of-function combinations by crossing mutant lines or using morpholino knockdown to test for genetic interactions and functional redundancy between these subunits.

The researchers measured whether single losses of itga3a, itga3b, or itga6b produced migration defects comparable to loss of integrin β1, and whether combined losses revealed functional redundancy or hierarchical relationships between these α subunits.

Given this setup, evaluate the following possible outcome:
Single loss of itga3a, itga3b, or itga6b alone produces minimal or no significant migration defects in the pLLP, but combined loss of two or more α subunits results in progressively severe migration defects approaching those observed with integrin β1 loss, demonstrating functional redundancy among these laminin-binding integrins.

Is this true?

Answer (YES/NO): NO